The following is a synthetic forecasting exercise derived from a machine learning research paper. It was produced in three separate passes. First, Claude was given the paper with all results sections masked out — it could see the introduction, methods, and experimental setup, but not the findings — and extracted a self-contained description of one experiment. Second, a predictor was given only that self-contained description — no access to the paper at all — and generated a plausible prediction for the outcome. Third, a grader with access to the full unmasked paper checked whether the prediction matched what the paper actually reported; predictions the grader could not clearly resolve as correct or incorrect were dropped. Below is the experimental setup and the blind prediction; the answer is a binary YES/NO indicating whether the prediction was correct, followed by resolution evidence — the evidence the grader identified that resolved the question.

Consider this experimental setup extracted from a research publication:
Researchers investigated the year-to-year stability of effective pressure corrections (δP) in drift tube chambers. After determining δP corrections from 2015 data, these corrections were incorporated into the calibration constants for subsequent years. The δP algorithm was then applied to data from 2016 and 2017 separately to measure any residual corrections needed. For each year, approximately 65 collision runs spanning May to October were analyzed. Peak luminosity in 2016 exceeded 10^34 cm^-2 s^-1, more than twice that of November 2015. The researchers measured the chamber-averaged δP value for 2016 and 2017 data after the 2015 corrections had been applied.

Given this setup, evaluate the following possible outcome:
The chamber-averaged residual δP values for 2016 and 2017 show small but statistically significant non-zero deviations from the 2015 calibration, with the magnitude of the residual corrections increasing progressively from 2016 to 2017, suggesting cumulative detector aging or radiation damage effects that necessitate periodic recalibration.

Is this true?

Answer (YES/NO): NO